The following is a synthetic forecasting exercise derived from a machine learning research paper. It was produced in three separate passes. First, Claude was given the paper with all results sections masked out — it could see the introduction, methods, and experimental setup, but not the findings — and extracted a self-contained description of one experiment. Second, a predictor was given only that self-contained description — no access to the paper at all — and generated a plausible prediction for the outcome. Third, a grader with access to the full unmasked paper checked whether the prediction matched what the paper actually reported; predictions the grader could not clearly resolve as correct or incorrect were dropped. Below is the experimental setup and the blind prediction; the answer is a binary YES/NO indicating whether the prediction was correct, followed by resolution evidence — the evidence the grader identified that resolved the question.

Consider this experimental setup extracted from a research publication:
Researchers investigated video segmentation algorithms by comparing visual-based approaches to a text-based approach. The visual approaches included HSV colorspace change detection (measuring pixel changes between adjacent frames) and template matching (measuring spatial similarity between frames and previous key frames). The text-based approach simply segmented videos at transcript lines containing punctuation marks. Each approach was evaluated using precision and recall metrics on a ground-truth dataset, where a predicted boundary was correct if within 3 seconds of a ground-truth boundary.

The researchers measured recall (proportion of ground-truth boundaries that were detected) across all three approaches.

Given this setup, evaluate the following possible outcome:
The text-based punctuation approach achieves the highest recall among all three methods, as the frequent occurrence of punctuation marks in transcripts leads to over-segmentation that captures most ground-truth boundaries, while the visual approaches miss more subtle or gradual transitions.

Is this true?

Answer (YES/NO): YES